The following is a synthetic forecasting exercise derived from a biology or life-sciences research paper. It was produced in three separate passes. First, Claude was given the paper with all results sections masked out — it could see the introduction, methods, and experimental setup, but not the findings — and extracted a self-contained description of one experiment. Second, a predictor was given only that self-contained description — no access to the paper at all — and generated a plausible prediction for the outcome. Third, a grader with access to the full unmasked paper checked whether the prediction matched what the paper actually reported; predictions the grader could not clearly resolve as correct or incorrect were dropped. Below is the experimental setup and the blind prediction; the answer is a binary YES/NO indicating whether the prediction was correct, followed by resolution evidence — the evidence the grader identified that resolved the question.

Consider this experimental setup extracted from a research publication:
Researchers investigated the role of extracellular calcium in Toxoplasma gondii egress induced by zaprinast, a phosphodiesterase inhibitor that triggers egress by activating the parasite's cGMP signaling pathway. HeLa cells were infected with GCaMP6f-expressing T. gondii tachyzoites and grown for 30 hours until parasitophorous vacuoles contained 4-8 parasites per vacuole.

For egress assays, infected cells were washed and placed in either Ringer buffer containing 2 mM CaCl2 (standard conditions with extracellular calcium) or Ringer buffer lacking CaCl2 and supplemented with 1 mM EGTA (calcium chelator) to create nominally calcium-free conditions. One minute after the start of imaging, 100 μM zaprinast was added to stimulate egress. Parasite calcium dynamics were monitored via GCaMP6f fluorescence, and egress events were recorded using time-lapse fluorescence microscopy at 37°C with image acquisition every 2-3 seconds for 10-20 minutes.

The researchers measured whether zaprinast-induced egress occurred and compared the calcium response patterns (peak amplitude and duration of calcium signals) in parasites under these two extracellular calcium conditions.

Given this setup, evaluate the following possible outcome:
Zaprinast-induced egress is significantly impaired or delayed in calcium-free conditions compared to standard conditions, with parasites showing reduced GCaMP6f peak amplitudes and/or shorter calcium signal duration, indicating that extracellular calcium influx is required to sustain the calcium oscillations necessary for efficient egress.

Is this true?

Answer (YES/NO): NO